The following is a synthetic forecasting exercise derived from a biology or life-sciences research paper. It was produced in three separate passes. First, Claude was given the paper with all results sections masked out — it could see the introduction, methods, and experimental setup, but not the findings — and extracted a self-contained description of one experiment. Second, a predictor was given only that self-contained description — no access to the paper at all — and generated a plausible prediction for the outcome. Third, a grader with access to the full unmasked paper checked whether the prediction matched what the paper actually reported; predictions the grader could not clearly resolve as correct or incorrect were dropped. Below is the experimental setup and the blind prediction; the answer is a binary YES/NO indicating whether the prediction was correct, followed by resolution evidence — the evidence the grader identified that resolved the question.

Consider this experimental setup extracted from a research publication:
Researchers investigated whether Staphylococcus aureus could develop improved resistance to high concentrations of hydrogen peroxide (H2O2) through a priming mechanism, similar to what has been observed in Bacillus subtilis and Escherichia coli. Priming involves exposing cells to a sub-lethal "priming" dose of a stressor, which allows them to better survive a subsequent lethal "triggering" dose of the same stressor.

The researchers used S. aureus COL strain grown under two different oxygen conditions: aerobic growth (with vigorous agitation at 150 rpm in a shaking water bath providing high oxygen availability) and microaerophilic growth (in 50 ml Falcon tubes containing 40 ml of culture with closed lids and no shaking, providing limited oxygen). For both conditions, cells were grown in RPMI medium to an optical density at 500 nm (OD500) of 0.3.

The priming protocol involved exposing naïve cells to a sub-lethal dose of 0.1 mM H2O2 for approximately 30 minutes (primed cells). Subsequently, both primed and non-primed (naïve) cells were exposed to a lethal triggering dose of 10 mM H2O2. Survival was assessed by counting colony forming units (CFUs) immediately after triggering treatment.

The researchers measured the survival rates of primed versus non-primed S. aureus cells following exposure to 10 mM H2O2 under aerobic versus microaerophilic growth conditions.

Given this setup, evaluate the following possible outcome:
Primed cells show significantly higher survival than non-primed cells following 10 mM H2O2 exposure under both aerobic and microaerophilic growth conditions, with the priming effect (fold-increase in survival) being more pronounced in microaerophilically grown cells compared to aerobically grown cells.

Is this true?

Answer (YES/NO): NO